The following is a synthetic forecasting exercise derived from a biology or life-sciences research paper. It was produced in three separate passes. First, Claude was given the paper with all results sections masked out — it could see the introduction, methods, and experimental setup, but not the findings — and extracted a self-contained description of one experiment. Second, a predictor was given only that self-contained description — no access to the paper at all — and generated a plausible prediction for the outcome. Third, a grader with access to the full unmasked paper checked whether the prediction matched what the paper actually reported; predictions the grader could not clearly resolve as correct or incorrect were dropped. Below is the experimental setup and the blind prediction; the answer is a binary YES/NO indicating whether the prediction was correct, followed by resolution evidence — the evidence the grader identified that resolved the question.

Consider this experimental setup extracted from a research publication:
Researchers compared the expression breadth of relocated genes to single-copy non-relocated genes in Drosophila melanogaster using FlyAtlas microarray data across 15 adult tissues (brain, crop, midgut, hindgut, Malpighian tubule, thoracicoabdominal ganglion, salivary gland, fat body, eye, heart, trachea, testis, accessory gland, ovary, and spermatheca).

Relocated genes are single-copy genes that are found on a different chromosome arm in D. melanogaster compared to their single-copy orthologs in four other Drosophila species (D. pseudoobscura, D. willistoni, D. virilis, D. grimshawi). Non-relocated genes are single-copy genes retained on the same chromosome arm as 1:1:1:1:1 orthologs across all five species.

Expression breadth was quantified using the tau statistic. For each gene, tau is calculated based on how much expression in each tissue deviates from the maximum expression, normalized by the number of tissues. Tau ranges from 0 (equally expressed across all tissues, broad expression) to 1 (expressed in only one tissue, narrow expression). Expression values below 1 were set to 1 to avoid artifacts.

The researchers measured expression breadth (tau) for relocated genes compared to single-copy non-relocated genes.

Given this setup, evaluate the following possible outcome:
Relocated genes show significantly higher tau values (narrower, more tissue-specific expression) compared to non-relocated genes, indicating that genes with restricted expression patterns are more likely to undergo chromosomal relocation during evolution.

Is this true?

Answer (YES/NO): NO